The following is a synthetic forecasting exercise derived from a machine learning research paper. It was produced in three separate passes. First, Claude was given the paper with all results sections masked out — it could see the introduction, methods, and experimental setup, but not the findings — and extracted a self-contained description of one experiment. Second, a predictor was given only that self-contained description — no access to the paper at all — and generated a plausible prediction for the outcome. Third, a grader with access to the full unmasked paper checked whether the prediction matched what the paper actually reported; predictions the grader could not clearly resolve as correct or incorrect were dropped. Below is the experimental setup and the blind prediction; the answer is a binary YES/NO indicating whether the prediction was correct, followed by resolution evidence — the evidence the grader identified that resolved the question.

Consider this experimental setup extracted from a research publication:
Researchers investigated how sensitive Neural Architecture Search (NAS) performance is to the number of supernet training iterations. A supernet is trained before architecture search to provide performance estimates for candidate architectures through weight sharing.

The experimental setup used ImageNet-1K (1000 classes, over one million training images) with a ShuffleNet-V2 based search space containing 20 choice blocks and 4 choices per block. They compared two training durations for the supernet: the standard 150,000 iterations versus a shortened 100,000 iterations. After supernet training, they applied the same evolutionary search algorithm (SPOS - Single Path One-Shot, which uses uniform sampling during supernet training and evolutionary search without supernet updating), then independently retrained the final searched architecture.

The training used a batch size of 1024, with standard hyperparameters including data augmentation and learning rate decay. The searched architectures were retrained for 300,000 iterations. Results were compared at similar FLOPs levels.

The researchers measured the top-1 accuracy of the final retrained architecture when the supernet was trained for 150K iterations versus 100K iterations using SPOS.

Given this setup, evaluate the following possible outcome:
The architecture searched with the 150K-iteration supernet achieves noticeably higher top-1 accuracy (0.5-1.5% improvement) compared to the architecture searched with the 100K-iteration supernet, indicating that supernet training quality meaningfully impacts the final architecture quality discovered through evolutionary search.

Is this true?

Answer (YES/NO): NO